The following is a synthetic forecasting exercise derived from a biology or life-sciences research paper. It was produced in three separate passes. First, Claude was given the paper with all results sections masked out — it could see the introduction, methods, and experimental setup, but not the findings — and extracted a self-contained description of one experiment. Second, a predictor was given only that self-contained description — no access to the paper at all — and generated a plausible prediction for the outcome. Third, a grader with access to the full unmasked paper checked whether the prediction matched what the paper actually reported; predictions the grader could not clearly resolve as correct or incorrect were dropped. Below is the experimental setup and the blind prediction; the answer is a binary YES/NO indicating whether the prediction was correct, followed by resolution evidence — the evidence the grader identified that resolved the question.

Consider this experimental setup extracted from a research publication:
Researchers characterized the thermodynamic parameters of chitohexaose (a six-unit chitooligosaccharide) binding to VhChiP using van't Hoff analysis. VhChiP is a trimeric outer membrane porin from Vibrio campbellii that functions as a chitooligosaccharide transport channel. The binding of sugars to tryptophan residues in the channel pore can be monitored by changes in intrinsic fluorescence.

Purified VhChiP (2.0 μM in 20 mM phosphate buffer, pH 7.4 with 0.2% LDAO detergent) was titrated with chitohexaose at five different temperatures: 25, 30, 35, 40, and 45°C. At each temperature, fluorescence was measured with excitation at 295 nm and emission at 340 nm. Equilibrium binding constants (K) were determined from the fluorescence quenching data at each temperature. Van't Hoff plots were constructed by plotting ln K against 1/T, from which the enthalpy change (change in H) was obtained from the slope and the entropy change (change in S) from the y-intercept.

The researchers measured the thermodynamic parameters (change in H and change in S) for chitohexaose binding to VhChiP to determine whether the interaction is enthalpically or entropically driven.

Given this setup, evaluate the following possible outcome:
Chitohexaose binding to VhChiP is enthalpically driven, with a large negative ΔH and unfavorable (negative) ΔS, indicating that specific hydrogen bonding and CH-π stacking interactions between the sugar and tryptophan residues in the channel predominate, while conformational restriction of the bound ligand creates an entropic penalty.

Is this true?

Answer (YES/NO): YES